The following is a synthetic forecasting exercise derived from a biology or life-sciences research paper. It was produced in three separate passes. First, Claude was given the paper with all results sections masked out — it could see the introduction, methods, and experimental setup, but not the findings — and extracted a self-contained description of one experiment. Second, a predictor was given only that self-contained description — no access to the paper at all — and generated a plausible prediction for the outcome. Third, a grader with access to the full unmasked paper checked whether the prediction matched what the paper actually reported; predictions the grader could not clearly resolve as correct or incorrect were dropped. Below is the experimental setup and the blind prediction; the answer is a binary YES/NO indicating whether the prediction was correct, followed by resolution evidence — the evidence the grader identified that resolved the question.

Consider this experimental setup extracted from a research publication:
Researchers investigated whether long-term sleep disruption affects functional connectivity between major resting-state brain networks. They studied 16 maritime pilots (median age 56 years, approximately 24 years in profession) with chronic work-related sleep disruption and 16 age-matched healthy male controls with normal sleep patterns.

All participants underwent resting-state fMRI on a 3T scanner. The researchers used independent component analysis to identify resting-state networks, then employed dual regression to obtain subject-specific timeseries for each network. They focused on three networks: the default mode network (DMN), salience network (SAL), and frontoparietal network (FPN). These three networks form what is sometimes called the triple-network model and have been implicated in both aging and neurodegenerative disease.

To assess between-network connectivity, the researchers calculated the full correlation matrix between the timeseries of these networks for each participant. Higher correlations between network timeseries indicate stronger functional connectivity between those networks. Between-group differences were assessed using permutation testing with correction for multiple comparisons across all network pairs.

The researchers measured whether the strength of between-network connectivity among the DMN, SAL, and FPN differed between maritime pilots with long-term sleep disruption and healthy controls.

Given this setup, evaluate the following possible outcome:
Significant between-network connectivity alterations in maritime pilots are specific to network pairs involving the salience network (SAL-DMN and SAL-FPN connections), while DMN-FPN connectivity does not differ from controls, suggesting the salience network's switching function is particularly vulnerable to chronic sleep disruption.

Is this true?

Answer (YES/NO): NO